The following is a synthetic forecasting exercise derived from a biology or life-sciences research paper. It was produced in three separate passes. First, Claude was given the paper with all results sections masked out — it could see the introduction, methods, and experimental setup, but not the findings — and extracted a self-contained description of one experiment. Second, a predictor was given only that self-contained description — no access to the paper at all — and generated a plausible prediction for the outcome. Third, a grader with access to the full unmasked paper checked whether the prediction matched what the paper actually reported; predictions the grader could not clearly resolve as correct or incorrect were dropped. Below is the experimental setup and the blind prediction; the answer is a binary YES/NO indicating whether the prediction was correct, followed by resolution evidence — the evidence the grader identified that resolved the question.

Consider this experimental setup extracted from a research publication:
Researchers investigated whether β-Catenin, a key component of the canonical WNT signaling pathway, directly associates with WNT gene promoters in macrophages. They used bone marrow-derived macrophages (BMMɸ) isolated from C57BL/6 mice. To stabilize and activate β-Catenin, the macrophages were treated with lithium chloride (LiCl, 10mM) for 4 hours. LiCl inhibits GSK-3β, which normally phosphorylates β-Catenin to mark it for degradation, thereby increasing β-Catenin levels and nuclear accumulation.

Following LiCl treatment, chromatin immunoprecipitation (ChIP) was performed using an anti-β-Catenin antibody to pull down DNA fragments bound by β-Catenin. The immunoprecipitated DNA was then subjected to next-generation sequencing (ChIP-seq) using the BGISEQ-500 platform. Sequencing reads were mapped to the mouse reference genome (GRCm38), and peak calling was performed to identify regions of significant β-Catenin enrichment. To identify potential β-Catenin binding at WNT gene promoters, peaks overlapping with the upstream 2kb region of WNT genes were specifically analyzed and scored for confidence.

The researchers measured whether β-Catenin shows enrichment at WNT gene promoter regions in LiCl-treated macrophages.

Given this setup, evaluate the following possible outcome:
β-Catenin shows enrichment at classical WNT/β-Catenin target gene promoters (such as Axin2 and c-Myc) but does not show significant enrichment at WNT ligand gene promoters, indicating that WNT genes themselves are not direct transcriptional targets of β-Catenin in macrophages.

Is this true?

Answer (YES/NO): NO